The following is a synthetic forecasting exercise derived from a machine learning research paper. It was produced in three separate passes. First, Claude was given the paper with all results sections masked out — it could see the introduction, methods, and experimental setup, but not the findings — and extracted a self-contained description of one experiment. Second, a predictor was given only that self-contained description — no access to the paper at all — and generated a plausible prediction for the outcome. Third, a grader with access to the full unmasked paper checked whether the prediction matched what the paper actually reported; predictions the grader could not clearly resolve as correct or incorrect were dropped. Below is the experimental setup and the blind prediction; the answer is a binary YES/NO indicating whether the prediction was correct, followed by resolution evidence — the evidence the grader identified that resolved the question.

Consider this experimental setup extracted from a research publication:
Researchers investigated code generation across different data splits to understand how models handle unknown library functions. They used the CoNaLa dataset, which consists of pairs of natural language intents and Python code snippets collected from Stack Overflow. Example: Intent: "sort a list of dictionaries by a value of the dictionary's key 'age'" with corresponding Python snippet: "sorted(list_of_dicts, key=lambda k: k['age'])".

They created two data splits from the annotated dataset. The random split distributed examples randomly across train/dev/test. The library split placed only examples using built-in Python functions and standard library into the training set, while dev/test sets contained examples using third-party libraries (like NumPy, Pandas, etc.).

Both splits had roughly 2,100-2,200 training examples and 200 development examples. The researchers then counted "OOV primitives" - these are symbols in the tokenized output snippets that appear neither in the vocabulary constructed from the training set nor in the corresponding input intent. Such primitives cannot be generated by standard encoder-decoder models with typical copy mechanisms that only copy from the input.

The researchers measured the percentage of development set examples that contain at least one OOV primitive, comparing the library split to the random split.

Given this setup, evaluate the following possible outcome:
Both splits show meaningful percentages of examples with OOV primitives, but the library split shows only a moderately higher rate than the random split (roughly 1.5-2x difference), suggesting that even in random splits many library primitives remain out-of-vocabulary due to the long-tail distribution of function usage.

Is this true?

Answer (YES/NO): NO